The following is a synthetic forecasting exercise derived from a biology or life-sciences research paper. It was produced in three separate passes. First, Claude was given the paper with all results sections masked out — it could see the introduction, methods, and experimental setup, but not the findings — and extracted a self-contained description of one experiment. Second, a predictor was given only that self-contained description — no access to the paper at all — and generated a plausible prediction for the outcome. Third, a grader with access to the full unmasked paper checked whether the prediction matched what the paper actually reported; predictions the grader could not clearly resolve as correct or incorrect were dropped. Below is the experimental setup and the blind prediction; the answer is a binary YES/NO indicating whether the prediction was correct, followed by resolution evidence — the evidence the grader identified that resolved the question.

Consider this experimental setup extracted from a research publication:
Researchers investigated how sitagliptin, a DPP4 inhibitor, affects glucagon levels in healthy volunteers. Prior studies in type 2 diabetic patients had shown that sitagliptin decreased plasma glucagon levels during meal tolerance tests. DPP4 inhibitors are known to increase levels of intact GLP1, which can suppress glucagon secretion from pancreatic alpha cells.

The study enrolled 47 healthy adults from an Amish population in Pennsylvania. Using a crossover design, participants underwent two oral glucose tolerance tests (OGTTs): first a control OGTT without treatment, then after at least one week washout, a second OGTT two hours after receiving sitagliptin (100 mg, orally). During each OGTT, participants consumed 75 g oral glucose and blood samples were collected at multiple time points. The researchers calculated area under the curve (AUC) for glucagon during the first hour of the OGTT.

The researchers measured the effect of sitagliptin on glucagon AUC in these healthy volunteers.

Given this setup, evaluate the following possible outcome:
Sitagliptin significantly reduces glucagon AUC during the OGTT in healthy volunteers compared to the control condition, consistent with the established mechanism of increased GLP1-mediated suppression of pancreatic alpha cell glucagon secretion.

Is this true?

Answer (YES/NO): NO